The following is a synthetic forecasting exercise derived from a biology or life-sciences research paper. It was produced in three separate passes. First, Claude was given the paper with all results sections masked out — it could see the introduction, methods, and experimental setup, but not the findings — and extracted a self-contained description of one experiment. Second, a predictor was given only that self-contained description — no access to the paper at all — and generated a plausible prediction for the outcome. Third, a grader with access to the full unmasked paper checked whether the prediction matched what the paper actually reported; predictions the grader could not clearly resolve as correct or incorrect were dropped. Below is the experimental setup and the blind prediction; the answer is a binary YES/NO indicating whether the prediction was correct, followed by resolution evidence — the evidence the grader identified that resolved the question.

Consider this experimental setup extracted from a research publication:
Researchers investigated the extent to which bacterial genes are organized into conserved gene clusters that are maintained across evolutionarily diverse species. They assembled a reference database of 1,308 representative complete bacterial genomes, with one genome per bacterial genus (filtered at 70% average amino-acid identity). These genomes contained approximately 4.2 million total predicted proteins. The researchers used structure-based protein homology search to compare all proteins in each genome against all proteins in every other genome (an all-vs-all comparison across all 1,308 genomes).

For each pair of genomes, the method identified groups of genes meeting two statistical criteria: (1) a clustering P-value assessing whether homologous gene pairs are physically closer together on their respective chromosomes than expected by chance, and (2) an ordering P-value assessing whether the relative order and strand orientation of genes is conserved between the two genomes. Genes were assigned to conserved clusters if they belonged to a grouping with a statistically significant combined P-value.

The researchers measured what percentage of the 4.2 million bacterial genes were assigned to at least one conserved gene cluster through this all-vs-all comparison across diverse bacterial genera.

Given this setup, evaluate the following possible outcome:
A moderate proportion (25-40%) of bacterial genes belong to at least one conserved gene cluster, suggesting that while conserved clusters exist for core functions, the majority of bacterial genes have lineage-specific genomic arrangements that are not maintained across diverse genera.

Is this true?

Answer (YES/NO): NO